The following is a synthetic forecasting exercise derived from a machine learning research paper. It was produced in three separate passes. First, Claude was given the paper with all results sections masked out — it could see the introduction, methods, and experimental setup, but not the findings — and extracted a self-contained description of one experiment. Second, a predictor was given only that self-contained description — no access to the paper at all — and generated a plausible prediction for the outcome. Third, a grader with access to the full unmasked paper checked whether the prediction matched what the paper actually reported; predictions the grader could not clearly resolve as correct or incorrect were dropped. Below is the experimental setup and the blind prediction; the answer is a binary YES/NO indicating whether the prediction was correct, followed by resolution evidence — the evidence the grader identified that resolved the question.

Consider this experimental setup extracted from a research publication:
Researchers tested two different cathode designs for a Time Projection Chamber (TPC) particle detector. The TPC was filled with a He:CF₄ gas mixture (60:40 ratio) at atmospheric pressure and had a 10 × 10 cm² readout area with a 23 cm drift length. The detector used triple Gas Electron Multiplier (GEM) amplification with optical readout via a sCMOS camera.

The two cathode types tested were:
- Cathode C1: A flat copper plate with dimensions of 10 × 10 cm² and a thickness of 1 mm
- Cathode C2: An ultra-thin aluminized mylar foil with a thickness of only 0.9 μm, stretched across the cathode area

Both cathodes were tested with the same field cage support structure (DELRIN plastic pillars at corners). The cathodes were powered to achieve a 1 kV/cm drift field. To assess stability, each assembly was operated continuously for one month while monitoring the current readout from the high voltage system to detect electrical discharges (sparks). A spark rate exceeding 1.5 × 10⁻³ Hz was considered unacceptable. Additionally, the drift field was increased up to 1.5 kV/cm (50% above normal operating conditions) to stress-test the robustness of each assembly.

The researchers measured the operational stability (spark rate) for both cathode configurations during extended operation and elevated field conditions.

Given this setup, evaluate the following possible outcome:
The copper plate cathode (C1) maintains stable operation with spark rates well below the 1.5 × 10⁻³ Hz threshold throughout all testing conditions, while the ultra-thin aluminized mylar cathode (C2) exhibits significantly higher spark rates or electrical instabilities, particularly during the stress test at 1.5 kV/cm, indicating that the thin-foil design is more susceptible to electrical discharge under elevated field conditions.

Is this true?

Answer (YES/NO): NO